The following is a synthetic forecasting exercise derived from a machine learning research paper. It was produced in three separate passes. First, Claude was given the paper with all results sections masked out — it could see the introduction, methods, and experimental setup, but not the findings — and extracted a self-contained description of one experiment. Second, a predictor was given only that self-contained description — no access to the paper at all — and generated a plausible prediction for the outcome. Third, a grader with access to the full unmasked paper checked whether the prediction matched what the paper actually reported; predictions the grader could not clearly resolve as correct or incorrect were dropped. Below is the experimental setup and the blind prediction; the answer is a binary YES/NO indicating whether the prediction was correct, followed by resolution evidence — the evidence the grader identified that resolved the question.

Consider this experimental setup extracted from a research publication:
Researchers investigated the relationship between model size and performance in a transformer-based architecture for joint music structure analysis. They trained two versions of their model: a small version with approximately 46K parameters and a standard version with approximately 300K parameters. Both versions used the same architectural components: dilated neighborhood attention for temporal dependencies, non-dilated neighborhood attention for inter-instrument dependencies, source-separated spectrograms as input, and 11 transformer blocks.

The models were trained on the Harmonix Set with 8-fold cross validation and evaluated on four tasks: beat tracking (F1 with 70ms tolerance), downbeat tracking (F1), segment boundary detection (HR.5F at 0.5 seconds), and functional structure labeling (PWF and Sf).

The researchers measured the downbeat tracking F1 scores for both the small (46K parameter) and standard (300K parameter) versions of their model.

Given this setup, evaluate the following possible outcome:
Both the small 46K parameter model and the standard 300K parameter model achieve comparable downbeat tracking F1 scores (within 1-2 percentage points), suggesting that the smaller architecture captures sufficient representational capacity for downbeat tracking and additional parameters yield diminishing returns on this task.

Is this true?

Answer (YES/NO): YES